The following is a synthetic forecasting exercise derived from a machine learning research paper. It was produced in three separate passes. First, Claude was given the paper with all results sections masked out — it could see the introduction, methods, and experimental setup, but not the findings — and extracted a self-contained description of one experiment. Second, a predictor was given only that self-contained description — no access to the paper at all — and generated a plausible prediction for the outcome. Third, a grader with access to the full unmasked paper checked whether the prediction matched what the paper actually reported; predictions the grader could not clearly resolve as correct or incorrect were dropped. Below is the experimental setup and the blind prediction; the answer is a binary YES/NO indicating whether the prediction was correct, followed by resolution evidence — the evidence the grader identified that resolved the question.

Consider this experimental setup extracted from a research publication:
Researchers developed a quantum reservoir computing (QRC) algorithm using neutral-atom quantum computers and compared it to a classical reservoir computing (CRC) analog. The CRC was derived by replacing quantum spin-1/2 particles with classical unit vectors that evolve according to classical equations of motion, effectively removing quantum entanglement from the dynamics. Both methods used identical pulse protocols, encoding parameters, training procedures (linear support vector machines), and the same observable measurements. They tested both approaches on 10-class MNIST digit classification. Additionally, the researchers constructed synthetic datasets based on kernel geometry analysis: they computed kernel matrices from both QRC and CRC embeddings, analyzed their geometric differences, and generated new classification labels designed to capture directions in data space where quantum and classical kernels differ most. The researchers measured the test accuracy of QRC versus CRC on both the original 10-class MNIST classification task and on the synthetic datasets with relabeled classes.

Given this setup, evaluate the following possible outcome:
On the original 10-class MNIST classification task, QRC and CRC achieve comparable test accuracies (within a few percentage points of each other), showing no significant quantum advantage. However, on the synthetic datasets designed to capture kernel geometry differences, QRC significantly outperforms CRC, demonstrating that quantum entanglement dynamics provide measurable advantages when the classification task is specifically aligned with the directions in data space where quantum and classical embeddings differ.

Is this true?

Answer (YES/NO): YES